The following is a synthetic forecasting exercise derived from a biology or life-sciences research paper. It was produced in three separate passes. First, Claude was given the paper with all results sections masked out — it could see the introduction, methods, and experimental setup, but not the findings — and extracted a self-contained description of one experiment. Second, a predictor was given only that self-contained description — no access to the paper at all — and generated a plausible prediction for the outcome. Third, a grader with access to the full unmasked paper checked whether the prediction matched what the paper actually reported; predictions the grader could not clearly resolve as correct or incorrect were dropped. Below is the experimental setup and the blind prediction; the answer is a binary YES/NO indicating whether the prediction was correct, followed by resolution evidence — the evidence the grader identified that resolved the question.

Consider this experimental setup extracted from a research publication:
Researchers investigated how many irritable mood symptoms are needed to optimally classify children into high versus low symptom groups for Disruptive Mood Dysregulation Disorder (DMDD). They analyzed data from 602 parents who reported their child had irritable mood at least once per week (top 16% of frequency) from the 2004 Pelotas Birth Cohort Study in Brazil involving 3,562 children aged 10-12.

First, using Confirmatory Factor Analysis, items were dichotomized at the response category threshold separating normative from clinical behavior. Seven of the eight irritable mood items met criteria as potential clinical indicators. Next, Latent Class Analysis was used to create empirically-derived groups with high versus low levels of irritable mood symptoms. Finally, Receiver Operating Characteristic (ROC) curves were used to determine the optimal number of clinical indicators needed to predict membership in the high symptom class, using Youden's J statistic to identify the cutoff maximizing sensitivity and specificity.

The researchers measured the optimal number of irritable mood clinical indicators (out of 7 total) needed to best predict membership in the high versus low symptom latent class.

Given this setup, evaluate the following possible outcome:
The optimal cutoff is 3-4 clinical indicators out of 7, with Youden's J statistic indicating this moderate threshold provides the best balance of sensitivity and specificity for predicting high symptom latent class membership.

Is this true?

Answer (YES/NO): NO